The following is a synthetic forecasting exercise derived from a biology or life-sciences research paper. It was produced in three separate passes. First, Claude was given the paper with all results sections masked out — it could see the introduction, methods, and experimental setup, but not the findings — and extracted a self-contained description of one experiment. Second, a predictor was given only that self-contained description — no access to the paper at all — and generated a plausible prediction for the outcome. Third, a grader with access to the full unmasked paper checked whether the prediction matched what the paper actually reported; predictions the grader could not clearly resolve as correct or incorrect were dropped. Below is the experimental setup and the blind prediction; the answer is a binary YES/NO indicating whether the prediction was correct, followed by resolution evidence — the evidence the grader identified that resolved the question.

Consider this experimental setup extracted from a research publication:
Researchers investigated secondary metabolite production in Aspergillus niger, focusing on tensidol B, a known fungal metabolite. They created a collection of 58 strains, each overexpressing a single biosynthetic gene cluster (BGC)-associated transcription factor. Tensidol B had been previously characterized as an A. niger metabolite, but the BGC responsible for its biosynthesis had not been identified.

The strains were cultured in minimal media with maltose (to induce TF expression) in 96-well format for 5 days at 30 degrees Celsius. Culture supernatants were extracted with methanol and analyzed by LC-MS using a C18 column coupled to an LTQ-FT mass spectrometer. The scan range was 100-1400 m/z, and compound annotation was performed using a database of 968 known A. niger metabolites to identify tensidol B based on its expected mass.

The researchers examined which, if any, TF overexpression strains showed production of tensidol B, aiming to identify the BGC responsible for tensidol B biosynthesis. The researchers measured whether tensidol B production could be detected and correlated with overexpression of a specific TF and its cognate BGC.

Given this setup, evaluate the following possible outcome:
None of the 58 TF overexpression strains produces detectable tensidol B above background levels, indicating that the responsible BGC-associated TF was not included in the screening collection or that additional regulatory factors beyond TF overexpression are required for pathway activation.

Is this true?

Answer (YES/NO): NO